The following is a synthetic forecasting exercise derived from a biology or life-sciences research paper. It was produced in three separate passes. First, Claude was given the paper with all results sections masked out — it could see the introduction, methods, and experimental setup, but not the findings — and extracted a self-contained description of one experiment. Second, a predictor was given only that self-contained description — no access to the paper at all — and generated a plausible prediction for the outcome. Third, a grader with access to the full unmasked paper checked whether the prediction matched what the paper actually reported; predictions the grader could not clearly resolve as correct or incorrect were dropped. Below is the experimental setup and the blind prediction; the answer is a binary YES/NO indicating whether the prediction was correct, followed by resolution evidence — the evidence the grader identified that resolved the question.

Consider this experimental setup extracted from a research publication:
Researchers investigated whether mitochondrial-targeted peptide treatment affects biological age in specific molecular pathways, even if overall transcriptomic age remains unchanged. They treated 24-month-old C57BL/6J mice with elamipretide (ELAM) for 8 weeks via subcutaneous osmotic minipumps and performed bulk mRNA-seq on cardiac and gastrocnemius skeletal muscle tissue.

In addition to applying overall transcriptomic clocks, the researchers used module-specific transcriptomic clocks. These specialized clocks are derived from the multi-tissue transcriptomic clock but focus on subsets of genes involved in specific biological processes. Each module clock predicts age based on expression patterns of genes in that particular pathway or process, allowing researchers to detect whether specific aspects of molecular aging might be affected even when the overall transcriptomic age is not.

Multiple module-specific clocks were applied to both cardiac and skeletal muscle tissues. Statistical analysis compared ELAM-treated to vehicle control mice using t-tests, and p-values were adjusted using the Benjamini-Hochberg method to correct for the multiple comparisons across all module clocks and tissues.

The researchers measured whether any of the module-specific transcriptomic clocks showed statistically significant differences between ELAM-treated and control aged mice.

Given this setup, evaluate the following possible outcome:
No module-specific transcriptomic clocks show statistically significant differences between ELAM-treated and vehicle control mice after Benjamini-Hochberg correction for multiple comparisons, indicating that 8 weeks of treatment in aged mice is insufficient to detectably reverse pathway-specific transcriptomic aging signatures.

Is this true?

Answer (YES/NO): YES